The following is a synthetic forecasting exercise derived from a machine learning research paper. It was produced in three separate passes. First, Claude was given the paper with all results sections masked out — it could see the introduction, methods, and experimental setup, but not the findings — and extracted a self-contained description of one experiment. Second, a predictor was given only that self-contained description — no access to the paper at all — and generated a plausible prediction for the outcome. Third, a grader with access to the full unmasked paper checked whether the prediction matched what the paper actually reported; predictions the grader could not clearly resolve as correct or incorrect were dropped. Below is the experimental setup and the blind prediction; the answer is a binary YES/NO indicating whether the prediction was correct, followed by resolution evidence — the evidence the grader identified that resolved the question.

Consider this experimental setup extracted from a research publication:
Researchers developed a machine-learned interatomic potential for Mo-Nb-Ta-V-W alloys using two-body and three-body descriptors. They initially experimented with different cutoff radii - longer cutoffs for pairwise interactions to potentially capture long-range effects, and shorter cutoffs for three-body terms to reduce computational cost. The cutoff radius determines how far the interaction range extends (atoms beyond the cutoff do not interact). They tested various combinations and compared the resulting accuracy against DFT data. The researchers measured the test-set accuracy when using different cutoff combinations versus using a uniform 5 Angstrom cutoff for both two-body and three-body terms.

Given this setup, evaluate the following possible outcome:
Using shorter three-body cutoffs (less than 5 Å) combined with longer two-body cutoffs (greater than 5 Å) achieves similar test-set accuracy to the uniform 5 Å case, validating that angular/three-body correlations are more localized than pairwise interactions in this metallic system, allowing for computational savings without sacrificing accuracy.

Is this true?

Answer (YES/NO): NO